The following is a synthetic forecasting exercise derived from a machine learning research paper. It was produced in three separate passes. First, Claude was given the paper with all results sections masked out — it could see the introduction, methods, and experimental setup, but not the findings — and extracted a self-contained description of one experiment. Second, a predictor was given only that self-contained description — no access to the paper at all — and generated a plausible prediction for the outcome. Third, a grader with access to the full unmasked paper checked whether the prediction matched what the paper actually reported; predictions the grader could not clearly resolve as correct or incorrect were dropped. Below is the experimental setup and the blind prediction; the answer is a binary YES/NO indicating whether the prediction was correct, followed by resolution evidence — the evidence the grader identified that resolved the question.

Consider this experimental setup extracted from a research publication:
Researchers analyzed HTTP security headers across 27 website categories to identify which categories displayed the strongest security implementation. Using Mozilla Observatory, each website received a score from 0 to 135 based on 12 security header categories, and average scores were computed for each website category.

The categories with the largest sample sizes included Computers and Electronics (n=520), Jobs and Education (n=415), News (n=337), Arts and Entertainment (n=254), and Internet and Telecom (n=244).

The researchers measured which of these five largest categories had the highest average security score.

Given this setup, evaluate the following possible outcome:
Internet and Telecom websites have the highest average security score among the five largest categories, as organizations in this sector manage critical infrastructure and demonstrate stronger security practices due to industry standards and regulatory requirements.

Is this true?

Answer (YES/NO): NO